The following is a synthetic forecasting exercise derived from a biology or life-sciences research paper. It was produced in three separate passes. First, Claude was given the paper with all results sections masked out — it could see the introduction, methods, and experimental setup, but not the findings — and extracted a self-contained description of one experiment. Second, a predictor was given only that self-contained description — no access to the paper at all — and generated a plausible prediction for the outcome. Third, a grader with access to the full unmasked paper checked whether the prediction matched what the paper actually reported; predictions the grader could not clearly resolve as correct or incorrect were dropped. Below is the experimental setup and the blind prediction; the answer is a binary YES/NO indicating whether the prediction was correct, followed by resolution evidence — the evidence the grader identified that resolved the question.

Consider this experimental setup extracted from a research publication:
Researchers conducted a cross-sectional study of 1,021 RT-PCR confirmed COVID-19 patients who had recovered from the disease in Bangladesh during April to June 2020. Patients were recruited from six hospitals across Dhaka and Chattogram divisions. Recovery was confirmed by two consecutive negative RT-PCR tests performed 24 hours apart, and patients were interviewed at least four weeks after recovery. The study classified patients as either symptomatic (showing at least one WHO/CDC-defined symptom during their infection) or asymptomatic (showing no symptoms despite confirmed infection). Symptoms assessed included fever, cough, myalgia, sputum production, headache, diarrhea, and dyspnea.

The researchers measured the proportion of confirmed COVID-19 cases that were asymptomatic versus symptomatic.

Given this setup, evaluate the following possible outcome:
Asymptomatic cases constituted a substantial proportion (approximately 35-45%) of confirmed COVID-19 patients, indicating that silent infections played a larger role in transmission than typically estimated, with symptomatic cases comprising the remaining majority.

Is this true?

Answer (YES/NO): NO